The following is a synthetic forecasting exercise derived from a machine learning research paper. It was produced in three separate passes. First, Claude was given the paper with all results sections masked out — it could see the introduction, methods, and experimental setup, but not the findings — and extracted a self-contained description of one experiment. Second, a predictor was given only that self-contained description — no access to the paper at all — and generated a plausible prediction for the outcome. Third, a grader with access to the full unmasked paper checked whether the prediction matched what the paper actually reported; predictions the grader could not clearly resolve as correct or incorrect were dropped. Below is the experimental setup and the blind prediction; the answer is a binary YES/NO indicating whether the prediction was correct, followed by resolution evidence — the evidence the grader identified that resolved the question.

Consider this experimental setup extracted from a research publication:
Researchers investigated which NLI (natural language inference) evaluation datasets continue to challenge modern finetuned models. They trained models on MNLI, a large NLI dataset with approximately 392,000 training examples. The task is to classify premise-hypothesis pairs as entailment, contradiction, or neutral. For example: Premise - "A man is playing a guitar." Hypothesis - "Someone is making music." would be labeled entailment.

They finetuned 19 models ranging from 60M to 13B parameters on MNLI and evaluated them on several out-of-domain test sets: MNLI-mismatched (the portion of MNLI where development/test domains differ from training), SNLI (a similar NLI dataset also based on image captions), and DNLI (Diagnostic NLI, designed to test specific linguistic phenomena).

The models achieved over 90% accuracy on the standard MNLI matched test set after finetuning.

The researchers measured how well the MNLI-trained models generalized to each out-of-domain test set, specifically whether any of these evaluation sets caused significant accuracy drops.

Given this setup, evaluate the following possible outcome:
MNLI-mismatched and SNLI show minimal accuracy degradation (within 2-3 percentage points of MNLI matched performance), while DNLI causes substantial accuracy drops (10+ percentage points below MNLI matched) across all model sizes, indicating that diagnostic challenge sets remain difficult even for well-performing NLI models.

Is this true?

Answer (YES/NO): YES